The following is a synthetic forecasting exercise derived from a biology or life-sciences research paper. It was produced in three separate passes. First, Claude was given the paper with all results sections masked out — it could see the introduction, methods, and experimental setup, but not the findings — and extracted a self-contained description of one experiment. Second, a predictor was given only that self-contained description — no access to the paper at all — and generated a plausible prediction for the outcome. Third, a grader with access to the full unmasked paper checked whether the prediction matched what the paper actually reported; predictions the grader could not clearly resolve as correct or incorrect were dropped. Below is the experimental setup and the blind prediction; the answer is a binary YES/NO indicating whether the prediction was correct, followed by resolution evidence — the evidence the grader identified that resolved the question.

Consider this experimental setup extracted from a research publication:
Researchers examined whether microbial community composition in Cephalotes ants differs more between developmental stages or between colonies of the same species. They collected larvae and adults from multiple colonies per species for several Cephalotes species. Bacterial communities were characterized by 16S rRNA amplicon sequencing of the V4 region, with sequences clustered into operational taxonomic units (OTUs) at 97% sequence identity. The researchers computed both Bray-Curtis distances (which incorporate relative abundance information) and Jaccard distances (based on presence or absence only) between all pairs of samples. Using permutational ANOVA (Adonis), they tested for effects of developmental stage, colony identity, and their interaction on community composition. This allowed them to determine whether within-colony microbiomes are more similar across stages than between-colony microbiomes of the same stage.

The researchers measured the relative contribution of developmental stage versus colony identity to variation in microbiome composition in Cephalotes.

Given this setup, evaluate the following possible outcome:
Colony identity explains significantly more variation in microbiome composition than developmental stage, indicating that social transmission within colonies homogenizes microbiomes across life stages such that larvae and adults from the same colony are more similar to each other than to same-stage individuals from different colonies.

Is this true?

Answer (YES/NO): NO